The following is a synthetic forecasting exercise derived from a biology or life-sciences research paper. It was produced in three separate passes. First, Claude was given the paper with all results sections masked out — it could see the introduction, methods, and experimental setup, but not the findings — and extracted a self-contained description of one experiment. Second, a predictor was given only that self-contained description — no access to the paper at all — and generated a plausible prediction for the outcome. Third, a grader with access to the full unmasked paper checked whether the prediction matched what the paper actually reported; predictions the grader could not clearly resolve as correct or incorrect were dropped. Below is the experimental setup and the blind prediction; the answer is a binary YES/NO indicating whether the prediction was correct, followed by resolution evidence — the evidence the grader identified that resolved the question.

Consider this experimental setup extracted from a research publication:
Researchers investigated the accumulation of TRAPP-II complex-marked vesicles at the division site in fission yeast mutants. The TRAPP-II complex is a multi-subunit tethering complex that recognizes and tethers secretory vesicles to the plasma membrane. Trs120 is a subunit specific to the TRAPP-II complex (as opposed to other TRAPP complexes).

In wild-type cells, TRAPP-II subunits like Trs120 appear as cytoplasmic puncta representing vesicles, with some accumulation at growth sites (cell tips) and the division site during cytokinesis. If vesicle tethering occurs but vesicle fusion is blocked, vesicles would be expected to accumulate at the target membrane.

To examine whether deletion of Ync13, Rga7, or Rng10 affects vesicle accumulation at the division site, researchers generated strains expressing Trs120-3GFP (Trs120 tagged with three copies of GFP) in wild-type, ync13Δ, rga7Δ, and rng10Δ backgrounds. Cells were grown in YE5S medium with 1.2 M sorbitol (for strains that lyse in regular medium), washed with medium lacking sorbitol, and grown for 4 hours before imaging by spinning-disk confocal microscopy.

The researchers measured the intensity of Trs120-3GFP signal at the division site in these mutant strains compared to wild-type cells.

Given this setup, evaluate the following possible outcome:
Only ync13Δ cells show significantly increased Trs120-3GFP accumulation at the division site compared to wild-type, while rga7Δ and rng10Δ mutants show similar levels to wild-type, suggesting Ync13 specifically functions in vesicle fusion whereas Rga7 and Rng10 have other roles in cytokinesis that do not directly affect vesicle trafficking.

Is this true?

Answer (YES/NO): NO